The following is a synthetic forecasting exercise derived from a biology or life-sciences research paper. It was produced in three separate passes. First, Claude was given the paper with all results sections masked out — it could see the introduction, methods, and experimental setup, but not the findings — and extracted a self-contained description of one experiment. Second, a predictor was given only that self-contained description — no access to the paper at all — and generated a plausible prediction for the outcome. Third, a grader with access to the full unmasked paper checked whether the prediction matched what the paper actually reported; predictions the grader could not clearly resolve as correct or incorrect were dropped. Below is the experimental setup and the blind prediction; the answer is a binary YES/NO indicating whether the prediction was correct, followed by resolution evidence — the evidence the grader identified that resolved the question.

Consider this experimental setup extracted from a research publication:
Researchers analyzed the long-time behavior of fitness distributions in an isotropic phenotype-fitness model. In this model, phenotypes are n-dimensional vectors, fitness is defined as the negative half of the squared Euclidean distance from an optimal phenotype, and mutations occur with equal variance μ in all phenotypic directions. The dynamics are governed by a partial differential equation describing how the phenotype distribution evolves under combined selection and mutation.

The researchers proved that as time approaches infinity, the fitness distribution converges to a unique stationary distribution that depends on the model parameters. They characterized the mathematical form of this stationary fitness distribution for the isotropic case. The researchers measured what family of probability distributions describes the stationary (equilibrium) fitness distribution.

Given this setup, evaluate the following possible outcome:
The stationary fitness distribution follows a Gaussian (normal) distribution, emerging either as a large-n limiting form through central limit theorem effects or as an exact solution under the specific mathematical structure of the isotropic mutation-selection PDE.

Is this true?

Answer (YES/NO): NO